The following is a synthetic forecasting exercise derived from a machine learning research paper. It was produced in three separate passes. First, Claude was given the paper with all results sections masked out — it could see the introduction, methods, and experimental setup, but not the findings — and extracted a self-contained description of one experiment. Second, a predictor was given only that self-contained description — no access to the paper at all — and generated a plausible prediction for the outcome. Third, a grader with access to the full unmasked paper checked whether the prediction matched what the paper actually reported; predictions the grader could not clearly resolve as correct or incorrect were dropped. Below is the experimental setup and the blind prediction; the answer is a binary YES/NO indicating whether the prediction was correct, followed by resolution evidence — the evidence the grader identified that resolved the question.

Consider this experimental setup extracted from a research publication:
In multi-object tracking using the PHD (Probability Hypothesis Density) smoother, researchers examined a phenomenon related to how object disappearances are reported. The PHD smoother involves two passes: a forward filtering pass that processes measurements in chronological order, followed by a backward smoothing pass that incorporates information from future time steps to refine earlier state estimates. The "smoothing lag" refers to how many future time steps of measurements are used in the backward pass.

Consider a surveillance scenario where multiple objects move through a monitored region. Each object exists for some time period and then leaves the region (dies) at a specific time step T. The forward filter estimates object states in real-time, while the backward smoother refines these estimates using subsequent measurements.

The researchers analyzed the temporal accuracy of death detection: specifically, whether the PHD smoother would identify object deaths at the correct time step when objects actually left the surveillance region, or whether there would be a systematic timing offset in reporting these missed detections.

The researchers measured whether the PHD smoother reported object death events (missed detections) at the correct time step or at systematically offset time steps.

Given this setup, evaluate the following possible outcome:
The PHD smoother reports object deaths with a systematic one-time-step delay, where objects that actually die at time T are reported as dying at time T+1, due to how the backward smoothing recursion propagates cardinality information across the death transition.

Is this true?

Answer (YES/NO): NO